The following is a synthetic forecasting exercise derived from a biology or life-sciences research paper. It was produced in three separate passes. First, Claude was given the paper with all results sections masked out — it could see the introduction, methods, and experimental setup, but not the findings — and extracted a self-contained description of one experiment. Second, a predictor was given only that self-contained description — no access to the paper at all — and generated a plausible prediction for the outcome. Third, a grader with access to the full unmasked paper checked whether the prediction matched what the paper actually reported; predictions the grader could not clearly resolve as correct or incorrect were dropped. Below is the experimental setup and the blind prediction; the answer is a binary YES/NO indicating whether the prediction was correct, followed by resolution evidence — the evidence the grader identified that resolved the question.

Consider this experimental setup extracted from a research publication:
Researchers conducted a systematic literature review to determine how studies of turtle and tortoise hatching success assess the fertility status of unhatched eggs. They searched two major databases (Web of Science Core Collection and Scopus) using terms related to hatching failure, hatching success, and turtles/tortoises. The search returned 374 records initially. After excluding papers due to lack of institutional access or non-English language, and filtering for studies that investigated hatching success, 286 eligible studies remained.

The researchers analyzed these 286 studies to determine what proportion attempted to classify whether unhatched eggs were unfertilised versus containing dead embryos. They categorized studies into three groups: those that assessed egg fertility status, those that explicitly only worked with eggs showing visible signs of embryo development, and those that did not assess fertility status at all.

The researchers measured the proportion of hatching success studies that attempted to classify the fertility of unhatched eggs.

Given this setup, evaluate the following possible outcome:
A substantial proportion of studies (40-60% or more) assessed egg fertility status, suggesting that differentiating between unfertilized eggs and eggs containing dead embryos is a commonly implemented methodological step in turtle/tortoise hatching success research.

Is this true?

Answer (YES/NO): NO